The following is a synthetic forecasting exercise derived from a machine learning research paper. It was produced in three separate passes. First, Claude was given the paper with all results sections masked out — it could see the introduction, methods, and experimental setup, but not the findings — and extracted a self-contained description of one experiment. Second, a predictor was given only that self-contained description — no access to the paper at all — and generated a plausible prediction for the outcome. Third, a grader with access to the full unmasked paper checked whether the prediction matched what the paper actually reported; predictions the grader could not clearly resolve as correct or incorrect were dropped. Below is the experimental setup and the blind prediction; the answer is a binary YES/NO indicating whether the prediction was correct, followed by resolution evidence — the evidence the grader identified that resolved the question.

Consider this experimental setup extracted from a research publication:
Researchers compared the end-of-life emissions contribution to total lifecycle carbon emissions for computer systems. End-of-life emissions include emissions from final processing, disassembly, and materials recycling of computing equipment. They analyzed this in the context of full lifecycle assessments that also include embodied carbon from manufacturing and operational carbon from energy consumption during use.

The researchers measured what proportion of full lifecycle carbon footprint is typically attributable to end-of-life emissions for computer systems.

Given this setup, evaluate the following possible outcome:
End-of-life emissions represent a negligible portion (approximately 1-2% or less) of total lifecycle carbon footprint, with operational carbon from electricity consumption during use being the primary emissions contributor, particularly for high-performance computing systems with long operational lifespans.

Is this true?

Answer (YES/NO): NO